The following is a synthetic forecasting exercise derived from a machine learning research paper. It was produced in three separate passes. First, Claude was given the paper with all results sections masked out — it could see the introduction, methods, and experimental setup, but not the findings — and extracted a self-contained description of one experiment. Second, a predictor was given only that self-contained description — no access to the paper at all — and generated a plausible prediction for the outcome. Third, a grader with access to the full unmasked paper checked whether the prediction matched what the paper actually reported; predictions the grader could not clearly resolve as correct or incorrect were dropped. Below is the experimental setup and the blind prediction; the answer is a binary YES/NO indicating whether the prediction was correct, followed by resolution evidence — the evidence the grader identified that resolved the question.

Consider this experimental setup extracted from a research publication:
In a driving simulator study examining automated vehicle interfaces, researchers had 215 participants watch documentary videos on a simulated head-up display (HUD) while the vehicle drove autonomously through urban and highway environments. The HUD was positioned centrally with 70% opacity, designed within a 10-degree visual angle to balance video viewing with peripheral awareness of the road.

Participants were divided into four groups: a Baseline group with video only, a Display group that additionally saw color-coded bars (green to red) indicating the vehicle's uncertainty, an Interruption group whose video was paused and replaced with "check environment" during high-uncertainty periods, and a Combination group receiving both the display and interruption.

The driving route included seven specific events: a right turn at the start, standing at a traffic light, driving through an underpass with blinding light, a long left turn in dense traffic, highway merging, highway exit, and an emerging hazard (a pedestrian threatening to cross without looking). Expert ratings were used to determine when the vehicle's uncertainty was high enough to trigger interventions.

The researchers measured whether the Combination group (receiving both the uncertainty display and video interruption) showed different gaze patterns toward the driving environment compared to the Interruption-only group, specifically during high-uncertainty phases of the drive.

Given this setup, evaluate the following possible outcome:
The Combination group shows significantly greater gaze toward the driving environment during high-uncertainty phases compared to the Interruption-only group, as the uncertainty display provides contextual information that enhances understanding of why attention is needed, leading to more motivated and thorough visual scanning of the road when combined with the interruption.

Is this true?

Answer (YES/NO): NO